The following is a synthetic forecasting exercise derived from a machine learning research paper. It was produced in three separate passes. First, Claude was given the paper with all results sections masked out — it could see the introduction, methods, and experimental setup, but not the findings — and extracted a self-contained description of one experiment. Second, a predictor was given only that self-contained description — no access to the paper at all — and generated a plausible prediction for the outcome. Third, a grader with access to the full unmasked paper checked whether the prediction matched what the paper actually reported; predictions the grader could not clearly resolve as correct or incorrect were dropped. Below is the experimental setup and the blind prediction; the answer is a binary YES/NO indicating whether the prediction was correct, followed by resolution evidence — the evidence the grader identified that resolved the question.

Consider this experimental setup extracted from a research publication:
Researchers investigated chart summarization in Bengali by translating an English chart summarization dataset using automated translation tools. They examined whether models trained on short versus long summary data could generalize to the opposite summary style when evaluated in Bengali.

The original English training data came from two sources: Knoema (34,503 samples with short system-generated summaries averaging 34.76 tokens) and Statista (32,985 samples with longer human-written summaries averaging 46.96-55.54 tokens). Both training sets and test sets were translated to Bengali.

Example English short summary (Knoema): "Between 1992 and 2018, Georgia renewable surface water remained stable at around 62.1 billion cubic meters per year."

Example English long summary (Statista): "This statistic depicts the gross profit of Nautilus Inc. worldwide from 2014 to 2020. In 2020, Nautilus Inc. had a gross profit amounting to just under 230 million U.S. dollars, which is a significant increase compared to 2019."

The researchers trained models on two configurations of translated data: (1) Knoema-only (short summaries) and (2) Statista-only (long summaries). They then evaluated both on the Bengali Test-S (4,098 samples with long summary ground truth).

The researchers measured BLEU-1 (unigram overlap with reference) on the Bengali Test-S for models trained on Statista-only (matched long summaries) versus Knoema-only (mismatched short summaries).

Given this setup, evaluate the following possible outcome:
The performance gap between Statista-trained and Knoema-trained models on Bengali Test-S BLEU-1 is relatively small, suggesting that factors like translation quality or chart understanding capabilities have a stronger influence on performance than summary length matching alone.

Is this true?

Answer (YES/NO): NO